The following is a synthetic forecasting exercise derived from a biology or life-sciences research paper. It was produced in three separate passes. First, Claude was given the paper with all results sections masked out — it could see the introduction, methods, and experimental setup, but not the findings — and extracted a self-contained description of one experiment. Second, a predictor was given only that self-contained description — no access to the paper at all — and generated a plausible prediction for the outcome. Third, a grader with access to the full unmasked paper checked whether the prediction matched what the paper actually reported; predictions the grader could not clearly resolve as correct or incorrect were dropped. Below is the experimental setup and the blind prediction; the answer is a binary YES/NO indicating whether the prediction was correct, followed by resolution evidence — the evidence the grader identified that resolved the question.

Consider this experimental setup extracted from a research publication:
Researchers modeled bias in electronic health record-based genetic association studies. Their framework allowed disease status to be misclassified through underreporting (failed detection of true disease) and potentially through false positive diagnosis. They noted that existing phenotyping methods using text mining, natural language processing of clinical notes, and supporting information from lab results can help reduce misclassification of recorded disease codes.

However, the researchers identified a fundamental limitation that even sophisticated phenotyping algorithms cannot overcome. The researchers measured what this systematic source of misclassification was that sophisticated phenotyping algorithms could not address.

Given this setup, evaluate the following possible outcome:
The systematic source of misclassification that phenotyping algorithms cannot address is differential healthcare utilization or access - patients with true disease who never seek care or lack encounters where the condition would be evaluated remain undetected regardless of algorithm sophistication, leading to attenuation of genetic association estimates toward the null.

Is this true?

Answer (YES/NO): NO